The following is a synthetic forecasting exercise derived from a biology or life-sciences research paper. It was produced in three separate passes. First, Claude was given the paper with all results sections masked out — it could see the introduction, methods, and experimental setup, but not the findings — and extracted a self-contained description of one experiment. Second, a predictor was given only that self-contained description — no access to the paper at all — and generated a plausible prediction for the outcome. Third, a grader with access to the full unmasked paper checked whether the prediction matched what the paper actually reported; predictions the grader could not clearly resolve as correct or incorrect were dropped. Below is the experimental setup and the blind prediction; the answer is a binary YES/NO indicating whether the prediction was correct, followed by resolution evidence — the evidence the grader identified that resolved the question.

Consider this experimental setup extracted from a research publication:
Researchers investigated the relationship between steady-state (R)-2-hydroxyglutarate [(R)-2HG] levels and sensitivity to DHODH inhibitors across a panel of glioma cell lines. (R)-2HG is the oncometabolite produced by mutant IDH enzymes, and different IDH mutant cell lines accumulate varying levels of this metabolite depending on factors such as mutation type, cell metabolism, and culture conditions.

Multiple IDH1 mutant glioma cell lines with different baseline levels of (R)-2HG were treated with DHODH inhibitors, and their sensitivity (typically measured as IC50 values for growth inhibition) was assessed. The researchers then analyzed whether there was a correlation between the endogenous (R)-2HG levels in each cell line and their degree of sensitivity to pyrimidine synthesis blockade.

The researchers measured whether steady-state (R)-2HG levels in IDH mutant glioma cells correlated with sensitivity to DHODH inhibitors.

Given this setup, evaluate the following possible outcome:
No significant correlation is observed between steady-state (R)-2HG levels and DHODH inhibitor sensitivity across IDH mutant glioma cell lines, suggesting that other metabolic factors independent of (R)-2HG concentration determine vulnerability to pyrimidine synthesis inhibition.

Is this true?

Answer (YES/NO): NO